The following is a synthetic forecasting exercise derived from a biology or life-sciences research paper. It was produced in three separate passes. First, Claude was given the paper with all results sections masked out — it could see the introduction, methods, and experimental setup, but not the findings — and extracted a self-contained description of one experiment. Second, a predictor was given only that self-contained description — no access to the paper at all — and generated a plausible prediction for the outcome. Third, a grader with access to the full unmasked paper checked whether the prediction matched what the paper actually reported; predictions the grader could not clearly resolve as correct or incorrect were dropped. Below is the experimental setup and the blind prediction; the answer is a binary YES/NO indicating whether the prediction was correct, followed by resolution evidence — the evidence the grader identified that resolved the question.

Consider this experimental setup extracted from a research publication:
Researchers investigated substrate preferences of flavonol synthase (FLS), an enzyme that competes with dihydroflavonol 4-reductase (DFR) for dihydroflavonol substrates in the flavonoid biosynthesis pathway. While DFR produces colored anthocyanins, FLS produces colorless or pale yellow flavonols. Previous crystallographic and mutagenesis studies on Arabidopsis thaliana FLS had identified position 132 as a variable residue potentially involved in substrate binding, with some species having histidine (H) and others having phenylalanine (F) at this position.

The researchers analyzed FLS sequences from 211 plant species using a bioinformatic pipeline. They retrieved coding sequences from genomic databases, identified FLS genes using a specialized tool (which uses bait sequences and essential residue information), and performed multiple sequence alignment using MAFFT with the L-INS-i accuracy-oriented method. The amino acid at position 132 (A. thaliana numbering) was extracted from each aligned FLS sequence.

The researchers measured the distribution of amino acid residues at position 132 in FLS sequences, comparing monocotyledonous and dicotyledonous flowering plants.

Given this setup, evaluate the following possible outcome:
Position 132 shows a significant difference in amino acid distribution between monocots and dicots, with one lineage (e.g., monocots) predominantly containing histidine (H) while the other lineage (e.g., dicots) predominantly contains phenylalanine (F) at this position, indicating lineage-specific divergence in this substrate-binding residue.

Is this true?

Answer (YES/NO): NO